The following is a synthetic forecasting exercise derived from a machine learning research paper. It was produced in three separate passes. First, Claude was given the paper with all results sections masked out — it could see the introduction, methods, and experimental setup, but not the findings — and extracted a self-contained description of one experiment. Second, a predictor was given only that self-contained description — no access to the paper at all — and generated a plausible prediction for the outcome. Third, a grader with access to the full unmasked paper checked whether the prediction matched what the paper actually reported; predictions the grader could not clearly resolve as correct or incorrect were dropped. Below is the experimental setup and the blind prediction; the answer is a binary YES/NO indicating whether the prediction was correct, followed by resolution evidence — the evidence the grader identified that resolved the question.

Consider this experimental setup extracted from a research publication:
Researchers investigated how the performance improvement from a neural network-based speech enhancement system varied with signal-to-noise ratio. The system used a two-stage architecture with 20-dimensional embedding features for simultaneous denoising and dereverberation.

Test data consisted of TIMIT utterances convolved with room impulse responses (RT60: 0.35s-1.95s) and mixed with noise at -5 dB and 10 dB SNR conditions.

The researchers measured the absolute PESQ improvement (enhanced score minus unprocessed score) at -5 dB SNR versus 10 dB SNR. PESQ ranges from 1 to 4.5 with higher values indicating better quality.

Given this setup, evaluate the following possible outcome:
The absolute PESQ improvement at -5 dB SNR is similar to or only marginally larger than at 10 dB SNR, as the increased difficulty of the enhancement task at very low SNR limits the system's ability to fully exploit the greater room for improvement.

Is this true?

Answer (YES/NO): YES